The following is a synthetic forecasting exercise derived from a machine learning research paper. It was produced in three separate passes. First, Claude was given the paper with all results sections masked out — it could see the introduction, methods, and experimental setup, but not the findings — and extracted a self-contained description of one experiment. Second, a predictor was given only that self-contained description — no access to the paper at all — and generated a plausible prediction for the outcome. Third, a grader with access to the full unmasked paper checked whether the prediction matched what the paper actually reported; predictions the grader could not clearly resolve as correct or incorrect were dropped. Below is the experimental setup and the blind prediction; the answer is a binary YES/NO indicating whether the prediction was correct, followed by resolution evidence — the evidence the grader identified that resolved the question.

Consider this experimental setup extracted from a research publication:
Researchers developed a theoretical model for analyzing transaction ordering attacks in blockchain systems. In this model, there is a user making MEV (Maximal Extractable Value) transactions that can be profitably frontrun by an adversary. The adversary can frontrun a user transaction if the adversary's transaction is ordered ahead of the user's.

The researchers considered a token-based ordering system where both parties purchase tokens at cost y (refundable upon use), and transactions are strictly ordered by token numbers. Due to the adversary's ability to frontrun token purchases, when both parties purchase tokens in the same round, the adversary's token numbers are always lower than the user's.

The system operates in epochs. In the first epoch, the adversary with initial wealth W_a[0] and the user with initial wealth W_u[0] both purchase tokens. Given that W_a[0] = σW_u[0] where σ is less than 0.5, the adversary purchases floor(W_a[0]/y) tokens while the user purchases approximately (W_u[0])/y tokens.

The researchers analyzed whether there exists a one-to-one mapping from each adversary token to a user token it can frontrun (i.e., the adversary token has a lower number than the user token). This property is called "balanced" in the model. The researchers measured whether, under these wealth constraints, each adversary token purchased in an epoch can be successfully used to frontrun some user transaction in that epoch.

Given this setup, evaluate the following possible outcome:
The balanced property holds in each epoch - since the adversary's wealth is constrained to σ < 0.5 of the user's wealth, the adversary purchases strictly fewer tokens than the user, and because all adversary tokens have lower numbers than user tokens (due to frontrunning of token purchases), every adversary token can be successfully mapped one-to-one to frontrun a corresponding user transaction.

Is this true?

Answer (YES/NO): YES